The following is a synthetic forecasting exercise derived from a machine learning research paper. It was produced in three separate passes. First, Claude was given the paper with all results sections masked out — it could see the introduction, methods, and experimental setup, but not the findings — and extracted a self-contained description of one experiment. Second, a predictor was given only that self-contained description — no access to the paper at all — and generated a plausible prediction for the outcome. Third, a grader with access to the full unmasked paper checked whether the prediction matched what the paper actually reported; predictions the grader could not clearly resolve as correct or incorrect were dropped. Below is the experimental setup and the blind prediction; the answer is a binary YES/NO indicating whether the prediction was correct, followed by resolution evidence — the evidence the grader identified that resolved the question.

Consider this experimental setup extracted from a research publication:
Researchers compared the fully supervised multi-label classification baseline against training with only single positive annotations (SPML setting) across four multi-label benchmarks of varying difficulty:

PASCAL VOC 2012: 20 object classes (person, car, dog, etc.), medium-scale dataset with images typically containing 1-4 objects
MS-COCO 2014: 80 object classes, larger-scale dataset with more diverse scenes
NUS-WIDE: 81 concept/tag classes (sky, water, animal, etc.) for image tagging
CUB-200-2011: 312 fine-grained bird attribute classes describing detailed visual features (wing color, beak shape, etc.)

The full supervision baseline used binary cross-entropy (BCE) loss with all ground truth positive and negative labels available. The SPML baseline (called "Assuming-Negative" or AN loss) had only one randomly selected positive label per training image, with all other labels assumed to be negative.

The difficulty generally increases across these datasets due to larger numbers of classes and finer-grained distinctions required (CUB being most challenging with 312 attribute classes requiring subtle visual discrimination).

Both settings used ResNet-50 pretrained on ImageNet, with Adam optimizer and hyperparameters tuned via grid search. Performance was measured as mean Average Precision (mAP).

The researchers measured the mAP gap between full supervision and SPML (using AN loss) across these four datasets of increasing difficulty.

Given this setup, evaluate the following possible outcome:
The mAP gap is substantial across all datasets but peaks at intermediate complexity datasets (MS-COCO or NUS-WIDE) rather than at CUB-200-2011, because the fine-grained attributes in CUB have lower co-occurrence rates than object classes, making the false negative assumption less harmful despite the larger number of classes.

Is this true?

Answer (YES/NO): NO